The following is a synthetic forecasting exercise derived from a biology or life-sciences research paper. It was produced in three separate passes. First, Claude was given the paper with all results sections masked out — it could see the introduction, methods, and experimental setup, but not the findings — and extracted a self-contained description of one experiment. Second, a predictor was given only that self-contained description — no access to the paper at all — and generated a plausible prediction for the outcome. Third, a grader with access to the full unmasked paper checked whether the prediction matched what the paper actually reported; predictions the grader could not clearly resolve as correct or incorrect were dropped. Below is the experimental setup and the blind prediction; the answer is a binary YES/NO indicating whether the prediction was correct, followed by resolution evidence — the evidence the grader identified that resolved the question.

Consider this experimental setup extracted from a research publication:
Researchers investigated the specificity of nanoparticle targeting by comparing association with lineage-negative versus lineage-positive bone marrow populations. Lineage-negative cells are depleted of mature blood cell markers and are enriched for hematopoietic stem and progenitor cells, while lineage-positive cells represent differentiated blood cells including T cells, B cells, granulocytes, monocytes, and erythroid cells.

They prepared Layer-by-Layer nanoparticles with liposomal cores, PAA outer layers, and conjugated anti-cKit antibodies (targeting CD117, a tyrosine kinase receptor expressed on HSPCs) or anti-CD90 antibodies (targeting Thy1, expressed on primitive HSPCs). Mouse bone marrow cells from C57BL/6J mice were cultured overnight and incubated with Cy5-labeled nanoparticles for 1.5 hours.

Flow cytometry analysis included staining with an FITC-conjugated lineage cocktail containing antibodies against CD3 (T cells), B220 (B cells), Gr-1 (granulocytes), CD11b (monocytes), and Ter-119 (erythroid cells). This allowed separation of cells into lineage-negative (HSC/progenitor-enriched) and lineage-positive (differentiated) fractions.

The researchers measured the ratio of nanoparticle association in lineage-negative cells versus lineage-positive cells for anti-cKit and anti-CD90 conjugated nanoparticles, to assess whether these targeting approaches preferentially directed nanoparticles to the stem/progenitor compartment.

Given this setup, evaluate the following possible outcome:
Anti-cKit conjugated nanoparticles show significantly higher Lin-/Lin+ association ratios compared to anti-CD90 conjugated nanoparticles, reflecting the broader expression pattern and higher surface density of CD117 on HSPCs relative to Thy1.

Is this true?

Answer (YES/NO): NO